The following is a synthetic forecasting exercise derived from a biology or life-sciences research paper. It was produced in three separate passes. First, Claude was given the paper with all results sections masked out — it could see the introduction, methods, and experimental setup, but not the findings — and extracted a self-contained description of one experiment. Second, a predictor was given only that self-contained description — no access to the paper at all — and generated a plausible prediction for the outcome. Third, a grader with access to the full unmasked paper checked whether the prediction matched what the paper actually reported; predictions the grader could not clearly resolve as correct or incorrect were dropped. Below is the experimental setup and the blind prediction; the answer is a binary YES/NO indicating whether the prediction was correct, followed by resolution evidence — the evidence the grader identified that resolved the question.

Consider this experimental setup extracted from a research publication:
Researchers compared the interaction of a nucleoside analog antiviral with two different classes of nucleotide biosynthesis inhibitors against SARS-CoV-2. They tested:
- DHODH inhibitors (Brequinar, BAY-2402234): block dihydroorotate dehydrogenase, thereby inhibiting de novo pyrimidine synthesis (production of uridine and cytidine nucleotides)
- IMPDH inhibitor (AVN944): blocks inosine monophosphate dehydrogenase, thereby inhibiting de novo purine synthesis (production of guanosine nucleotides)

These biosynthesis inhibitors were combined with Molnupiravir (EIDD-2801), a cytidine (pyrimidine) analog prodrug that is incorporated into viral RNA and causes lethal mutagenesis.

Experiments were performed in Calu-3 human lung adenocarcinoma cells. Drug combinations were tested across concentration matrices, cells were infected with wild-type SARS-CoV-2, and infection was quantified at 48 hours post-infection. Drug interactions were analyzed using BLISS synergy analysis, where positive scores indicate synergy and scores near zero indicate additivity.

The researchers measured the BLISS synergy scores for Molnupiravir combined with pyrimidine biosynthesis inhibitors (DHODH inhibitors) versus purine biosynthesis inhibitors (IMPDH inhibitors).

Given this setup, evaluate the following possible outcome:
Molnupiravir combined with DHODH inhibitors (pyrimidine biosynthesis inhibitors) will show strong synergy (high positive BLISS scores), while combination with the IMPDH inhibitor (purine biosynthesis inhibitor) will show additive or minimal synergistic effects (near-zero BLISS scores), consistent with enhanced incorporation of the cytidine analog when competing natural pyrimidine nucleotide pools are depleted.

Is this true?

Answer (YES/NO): YES